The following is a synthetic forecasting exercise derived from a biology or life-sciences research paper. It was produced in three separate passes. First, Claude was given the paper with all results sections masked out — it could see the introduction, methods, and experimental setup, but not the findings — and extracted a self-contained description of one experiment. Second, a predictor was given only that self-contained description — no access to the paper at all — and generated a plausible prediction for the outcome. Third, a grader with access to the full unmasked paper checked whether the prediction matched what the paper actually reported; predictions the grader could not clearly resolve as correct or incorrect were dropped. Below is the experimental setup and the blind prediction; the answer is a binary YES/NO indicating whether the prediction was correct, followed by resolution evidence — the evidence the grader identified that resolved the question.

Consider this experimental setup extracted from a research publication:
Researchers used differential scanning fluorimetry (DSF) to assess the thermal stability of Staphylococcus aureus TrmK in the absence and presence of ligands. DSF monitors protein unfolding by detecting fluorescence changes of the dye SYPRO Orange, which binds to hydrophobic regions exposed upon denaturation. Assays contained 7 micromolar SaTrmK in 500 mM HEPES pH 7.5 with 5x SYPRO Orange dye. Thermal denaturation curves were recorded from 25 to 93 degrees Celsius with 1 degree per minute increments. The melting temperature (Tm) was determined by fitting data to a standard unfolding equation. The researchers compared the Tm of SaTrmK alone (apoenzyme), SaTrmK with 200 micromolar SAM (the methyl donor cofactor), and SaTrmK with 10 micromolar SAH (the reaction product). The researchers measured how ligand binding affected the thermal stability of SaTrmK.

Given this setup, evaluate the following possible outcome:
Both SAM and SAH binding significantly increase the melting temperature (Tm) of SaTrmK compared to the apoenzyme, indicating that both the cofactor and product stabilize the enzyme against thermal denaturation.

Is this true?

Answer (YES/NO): NO